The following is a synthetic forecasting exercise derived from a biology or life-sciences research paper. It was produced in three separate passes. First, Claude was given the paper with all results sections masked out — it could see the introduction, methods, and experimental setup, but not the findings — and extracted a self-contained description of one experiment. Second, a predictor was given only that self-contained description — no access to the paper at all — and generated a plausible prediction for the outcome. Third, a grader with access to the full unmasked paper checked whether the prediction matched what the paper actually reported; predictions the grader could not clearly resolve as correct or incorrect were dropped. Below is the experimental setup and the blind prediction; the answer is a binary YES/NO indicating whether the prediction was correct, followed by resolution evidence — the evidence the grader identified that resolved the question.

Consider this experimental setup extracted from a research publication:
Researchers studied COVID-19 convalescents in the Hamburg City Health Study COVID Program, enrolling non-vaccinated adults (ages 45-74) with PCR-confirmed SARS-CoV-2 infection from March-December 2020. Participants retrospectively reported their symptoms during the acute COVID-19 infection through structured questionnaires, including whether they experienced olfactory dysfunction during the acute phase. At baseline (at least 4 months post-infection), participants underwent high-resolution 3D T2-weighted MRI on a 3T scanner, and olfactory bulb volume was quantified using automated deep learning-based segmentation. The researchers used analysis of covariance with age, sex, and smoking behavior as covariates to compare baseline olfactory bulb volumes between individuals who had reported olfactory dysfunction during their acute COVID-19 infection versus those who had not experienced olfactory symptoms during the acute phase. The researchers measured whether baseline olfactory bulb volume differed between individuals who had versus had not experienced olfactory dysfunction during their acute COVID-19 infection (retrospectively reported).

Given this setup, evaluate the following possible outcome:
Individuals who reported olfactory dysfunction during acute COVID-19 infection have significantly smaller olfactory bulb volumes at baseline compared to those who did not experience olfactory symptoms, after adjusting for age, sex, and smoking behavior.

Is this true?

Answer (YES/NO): NO